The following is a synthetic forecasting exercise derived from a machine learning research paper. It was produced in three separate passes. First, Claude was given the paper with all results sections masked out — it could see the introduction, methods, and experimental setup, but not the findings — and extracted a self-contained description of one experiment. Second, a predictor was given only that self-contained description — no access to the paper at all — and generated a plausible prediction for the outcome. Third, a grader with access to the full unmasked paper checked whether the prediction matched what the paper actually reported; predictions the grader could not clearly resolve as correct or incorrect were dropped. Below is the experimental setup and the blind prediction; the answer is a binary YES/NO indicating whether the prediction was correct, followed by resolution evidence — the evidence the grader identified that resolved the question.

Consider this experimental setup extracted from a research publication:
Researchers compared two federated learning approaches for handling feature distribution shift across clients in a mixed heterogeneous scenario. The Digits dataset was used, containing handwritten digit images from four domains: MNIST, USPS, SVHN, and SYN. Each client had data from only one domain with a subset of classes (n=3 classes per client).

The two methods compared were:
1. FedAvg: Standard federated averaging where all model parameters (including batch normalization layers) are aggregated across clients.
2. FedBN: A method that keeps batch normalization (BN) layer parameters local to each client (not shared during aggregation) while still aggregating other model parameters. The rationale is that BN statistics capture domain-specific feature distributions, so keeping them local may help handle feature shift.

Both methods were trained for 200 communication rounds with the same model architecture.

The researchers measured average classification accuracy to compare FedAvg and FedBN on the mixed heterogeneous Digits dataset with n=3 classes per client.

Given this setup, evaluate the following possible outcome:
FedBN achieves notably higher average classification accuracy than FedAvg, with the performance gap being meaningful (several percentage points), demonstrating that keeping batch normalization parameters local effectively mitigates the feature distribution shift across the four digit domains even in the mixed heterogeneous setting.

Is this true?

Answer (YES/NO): NO